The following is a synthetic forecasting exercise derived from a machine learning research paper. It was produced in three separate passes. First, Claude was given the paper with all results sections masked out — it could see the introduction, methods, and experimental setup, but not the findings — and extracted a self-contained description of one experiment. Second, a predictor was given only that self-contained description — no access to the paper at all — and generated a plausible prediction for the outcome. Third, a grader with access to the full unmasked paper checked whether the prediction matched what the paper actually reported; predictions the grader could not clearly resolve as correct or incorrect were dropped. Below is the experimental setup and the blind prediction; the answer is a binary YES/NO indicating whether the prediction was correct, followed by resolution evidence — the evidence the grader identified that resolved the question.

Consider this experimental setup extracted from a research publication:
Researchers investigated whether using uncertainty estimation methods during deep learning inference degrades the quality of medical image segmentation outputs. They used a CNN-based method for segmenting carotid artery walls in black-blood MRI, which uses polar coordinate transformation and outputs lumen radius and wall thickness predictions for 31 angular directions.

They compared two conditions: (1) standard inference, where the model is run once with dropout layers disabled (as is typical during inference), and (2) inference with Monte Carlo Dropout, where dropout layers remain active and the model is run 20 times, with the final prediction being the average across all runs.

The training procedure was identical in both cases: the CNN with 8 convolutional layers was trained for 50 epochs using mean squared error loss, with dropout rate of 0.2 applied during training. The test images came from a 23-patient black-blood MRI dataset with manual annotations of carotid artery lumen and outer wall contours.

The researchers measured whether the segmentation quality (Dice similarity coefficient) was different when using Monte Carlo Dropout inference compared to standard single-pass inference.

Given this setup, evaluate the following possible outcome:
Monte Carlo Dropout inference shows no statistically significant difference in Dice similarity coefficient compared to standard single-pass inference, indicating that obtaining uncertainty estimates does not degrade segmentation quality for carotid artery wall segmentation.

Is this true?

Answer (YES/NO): NO